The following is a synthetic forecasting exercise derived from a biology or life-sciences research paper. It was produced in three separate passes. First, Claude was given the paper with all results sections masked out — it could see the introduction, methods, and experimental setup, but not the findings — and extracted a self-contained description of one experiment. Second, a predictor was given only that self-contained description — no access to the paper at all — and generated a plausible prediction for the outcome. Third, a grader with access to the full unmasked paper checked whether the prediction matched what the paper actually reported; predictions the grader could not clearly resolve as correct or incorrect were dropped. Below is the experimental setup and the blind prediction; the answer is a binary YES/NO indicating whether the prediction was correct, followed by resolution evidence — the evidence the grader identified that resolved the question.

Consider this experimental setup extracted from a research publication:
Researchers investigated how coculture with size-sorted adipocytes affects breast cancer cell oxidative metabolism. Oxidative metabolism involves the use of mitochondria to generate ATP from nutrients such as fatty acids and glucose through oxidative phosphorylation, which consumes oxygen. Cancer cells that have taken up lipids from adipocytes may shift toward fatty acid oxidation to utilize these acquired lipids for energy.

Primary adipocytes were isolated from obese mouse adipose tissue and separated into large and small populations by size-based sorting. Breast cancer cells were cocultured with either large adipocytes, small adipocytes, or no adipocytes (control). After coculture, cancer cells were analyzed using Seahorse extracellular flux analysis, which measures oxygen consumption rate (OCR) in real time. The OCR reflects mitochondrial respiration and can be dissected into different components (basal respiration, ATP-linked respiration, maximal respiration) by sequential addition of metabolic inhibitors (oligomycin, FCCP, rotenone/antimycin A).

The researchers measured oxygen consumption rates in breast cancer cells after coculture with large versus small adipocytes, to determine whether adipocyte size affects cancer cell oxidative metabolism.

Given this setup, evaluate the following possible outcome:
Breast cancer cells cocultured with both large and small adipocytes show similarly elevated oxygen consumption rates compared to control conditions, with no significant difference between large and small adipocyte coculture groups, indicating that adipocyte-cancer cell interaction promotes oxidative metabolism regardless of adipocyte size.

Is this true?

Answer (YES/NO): NO